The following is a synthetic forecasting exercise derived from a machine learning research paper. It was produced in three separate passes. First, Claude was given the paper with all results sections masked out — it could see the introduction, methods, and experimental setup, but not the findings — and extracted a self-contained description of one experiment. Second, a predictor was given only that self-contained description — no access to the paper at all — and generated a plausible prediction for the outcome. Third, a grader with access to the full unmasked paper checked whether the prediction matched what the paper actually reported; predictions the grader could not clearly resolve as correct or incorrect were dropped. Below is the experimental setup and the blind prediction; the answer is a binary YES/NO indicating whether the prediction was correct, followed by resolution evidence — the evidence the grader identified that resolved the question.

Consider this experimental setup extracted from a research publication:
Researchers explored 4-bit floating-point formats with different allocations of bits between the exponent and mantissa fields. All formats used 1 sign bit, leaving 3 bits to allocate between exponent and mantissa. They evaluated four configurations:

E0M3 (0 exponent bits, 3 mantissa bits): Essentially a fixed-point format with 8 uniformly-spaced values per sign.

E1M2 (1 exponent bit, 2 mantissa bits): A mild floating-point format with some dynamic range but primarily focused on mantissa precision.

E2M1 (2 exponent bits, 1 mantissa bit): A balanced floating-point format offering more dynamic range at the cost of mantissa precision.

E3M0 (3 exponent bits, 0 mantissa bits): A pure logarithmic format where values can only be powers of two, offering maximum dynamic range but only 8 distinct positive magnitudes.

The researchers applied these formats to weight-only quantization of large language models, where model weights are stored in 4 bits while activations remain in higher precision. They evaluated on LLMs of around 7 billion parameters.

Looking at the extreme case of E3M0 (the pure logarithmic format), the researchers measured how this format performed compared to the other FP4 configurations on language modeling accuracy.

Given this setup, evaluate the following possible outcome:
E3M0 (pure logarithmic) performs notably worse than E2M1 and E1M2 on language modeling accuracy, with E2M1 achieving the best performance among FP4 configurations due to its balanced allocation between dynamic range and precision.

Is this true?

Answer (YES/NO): YES